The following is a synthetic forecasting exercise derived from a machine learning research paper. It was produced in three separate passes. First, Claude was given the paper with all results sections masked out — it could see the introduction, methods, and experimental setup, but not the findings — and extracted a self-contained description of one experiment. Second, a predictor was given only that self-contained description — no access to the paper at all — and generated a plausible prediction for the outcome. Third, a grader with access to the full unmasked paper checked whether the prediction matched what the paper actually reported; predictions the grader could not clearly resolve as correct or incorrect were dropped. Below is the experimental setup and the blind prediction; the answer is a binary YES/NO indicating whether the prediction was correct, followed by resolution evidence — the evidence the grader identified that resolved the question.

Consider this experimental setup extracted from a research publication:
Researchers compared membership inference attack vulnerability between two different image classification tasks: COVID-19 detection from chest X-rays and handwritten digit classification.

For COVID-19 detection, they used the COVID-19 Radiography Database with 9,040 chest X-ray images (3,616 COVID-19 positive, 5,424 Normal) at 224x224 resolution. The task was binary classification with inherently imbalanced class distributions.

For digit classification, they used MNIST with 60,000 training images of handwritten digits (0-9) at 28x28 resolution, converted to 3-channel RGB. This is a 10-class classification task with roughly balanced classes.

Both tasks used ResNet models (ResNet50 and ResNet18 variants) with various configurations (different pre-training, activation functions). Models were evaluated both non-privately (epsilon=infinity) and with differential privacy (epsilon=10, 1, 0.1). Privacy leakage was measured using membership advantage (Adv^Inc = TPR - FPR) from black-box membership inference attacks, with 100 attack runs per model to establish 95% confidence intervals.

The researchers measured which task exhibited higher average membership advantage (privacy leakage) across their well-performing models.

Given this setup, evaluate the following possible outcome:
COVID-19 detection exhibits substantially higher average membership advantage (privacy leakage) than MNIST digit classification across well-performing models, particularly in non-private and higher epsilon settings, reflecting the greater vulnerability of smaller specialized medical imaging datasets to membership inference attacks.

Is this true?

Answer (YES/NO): NO